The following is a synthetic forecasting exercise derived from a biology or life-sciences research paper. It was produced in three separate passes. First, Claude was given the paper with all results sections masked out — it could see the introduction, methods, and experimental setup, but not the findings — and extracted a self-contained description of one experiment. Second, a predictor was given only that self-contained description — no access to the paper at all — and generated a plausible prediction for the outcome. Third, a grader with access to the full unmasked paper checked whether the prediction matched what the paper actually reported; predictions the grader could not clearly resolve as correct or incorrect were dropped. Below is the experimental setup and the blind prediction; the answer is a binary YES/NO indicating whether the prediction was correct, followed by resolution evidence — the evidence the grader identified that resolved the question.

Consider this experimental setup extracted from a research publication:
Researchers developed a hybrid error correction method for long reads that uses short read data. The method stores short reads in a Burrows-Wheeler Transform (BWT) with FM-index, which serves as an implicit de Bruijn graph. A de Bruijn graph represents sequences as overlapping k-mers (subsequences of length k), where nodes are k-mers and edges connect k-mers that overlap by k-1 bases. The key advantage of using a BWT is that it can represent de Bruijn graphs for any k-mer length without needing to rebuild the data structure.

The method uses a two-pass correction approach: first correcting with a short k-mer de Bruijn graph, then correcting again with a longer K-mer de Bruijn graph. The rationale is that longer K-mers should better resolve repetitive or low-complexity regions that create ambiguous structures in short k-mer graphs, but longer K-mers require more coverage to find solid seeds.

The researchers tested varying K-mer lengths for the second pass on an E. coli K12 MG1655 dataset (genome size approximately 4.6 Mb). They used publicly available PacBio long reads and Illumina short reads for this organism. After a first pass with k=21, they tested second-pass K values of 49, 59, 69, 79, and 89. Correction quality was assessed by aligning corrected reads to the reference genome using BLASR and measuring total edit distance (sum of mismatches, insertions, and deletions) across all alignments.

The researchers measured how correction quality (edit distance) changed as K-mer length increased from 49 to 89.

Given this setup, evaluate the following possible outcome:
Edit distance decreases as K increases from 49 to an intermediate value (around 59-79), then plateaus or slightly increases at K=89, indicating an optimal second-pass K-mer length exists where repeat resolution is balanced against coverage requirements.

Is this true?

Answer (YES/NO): NO